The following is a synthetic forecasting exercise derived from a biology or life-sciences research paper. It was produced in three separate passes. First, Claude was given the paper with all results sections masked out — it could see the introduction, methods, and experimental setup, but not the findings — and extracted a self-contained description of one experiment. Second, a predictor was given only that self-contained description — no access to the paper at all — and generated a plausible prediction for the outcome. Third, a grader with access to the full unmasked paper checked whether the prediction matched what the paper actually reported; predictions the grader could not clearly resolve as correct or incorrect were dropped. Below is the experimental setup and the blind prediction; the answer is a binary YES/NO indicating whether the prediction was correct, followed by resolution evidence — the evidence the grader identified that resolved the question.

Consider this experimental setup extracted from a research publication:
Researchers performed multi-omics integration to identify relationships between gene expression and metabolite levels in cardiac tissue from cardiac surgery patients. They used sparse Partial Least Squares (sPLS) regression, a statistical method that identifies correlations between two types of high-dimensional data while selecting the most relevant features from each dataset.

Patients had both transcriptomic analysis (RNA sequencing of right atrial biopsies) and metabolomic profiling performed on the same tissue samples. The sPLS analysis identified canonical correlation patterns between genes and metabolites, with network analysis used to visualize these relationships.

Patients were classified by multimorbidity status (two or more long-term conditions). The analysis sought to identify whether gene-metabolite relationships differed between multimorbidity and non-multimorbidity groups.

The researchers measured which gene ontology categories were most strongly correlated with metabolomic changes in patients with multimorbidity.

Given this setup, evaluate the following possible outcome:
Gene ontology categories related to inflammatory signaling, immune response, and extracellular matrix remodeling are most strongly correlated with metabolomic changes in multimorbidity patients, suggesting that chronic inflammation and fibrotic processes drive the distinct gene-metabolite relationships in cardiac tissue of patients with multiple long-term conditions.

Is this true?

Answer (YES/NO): NO